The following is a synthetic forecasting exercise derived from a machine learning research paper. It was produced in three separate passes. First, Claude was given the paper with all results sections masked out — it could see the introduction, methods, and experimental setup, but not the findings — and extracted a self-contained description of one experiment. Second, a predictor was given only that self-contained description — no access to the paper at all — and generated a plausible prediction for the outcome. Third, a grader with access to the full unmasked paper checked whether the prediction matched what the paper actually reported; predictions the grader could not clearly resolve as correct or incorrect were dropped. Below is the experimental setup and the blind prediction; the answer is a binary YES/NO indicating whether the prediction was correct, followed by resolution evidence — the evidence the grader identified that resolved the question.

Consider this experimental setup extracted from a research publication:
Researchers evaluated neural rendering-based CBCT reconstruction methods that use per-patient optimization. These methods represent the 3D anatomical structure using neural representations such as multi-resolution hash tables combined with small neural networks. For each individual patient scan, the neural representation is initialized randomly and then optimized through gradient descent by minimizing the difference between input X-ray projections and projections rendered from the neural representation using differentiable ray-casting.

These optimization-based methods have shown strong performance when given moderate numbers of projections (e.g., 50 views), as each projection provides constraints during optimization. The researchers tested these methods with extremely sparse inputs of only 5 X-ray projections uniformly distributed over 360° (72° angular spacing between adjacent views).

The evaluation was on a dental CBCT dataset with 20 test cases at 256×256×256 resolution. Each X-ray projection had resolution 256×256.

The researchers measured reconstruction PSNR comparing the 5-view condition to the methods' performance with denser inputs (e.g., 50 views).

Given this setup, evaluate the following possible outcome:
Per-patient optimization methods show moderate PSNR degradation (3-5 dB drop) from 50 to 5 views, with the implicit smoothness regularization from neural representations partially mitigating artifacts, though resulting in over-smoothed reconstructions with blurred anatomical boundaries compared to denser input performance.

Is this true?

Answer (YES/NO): NO